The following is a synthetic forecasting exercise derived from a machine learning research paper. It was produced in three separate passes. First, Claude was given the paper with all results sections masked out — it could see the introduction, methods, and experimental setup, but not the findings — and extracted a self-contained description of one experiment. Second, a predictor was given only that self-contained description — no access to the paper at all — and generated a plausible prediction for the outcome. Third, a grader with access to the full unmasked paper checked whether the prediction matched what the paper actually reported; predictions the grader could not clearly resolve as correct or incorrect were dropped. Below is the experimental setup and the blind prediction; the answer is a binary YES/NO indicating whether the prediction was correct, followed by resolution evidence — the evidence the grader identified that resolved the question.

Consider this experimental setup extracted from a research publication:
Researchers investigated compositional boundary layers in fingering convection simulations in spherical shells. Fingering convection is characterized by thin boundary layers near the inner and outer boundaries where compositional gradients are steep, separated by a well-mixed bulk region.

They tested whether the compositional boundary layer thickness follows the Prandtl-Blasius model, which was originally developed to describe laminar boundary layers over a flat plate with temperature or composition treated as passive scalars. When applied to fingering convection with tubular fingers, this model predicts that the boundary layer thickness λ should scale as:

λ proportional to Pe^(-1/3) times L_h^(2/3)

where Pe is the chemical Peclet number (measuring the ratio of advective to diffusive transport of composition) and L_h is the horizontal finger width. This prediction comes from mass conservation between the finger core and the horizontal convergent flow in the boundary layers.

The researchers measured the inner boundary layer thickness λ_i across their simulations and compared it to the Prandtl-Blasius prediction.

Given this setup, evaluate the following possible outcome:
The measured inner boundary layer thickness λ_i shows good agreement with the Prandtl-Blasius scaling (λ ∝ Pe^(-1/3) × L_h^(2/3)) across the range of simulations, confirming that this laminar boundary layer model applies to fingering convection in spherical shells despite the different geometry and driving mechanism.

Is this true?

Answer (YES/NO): YES